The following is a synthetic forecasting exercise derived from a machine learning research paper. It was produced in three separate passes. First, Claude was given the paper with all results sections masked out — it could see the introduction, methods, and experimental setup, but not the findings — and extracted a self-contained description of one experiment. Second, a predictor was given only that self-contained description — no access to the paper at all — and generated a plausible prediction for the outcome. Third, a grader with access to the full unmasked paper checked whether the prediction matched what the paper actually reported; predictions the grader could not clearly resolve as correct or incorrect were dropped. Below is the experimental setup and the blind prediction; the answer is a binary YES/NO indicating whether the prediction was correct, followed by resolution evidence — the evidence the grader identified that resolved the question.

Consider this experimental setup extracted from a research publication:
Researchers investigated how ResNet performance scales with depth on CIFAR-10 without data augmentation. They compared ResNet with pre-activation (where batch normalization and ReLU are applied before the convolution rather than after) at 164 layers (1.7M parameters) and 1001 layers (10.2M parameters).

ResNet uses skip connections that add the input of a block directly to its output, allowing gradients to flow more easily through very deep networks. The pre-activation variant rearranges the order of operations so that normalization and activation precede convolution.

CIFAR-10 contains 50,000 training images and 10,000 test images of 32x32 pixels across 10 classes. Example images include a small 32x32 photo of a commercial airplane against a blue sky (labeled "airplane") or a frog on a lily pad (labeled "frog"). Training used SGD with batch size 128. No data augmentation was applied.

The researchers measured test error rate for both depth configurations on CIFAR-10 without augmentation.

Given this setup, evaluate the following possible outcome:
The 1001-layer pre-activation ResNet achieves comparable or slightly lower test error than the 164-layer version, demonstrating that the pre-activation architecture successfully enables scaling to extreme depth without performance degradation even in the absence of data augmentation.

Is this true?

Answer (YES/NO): YES